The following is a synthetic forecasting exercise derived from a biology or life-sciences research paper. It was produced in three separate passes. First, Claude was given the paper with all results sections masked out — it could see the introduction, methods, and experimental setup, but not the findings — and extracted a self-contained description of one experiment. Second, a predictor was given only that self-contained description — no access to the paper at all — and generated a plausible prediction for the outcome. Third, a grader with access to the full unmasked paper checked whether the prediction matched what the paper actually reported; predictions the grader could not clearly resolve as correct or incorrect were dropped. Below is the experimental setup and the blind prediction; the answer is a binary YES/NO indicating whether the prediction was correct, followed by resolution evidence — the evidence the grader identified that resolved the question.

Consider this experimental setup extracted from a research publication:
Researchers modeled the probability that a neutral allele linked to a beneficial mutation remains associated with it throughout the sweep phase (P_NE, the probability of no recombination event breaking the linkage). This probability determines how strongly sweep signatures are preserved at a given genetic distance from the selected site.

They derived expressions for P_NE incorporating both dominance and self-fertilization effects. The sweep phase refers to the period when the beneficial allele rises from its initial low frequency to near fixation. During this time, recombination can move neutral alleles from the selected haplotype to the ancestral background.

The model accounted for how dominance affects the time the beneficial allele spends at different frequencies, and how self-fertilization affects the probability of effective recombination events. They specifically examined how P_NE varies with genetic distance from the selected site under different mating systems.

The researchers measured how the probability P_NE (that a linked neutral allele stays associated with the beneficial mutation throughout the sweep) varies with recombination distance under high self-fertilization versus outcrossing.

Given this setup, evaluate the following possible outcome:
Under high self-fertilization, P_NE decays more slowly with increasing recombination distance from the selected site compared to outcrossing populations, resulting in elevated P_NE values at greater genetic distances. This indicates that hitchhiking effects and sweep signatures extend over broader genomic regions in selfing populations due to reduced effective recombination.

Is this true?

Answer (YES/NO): YES